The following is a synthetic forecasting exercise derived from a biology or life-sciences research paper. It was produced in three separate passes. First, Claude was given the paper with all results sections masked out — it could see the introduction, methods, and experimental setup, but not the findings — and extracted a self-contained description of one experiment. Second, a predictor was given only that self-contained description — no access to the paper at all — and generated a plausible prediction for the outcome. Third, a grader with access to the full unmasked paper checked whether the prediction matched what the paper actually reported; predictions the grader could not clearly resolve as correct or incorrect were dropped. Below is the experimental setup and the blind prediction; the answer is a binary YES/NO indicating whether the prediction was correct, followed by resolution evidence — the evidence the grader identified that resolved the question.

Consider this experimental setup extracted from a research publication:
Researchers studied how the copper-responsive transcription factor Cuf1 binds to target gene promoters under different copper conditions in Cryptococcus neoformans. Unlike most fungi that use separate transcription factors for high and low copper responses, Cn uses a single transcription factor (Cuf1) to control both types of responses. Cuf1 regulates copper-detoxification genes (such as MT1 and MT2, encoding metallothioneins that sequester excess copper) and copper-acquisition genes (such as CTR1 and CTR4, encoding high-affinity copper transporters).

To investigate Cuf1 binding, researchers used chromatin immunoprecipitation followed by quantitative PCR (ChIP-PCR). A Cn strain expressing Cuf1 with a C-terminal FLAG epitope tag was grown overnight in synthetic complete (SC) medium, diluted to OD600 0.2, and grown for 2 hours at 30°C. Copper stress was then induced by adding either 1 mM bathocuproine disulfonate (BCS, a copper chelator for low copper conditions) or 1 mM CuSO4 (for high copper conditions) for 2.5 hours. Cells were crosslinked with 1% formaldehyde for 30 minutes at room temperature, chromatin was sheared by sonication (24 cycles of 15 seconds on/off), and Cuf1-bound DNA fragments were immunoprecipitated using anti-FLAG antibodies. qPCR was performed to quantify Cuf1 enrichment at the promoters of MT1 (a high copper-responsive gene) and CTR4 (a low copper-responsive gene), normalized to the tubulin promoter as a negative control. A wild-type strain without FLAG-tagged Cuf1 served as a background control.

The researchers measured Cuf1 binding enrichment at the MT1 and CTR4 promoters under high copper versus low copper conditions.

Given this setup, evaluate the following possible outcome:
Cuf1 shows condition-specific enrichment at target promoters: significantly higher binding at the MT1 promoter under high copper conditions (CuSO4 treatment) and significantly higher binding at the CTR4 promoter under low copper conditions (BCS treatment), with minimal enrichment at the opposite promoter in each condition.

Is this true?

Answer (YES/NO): YES